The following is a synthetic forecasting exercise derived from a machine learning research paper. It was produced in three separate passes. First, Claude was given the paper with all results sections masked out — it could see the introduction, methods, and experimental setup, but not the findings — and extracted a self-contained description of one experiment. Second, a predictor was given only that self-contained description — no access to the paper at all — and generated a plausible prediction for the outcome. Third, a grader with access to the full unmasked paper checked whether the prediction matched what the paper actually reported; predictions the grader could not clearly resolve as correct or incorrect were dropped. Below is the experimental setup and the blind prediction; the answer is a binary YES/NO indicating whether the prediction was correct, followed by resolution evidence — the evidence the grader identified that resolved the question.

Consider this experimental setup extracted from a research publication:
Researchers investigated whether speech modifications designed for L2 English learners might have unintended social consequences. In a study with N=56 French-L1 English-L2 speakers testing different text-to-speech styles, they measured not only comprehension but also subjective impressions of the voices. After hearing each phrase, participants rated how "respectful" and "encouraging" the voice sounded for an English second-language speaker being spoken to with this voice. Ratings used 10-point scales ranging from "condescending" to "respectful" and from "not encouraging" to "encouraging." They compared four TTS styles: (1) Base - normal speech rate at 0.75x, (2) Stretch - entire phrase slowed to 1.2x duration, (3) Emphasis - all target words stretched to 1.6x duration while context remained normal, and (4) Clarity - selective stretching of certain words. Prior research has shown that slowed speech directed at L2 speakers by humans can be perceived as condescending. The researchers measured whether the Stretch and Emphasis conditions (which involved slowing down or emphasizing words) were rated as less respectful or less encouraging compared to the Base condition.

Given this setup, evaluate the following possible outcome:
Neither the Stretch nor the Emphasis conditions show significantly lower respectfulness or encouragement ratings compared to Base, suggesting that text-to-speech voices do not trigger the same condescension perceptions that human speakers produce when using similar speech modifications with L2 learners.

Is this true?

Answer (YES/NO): NO